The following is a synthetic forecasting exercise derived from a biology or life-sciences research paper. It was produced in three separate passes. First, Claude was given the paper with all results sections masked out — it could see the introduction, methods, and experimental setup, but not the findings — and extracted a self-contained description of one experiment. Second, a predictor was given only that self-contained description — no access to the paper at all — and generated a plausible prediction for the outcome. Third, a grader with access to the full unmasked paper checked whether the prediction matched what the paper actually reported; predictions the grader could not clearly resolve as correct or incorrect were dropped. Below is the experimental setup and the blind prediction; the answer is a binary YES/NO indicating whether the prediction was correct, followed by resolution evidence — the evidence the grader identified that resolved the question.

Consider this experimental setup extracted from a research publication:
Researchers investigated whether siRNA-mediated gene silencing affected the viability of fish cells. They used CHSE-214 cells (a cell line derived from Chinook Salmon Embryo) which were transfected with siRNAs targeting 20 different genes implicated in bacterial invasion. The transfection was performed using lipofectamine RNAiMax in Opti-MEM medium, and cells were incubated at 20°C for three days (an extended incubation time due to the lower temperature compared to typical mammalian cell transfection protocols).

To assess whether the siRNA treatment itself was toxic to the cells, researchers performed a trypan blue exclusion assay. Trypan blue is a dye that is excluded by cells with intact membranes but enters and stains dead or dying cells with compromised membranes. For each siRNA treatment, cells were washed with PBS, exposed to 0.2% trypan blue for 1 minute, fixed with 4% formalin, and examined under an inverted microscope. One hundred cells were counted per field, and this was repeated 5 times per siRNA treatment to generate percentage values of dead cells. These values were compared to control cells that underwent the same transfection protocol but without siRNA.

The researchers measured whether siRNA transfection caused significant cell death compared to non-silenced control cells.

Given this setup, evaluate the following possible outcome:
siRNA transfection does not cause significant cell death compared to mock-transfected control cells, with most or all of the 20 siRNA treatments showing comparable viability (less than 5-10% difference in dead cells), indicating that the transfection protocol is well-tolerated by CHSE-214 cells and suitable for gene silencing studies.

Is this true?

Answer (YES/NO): YES